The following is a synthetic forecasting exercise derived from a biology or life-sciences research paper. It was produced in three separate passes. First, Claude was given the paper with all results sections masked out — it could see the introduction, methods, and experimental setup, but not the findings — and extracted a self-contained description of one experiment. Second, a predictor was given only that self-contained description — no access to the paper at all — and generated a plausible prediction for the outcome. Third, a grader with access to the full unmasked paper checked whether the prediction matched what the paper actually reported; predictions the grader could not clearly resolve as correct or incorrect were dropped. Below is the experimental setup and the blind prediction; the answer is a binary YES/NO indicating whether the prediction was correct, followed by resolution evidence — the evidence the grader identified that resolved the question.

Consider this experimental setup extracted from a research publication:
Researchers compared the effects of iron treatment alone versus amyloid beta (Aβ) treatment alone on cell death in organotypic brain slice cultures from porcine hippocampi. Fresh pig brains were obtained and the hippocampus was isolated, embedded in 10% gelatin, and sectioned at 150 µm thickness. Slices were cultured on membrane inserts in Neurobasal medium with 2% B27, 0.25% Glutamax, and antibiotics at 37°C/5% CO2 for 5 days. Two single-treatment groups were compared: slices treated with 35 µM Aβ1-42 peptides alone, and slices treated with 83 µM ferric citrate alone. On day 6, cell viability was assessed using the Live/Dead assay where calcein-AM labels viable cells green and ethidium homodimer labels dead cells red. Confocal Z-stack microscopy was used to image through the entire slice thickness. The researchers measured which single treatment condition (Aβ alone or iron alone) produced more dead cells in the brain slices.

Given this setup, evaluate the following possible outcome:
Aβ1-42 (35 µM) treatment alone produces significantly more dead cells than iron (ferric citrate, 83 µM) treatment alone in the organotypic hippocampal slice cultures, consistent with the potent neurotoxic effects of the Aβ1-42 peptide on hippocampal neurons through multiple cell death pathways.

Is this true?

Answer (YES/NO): NO